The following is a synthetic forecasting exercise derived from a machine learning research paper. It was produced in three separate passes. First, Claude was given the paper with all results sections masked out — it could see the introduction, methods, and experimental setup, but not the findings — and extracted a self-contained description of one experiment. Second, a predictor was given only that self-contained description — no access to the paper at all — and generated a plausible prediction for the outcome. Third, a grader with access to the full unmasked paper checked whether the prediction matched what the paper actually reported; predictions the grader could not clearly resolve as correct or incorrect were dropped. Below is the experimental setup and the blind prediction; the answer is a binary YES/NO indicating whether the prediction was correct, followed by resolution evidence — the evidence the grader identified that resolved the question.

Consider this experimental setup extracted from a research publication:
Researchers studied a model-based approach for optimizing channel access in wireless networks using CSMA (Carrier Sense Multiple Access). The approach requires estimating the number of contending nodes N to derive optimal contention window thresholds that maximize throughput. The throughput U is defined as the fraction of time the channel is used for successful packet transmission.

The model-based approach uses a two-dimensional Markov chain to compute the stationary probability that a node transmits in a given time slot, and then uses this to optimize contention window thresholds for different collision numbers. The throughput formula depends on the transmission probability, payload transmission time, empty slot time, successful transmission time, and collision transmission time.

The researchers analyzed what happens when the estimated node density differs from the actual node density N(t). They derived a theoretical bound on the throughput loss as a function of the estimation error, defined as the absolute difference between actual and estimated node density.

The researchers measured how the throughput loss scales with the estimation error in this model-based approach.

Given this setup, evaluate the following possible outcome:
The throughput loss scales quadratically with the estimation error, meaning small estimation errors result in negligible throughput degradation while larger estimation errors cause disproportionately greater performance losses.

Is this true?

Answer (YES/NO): NO